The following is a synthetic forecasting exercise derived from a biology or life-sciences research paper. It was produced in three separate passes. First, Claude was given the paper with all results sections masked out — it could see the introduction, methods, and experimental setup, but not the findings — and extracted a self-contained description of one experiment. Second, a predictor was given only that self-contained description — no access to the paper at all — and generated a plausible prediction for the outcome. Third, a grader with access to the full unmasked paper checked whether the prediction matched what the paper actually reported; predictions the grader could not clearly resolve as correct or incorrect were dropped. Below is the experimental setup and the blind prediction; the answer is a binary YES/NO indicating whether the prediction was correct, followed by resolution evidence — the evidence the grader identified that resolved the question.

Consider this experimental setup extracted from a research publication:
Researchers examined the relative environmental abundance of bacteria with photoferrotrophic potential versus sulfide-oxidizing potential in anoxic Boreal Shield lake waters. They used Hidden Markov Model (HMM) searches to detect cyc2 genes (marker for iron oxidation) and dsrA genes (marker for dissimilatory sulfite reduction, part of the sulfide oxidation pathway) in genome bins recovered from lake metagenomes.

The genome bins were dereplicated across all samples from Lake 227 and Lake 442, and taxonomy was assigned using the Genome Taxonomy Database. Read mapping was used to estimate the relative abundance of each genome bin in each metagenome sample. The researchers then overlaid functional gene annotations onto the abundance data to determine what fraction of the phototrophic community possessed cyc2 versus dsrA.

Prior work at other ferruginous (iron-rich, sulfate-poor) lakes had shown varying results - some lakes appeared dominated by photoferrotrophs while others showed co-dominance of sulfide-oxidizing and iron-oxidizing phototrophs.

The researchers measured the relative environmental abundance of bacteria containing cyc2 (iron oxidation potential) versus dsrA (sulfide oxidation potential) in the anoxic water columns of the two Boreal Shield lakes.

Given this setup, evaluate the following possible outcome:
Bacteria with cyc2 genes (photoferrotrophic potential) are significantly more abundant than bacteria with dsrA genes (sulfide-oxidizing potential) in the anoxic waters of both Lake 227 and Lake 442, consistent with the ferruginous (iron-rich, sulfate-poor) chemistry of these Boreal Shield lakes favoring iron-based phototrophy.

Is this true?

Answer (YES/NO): NO